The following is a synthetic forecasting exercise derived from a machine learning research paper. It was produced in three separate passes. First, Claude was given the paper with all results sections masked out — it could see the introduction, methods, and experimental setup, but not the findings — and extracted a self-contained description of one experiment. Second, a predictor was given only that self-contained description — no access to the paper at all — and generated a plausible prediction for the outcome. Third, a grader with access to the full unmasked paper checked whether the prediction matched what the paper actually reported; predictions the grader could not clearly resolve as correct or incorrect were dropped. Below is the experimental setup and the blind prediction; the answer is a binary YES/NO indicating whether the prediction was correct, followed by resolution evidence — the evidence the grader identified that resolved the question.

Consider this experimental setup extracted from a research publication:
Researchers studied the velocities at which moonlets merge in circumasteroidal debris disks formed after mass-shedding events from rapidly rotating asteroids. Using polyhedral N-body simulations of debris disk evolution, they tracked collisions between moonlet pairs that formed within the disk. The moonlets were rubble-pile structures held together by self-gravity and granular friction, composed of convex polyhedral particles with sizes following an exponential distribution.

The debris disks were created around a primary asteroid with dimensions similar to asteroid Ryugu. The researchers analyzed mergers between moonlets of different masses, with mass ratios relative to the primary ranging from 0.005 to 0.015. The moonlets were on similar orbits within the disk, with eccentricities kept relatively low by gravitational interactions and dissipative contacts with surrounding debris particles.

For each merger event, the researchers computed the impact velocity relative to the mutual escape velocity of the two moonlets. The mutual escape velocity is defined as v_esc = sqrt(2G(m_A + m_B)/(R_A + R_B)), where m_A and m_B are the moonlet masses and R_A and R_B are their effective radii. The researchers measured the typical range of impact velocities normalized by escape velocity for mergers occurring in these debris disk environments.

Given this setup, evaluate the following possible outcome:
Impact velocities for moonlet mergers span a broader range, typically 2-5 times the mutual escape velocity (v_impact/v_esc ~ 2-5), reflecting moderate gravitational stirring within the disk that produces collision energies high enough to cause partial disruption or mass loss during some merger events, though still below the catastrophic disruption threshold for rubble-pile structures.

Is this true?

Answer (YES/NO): NO